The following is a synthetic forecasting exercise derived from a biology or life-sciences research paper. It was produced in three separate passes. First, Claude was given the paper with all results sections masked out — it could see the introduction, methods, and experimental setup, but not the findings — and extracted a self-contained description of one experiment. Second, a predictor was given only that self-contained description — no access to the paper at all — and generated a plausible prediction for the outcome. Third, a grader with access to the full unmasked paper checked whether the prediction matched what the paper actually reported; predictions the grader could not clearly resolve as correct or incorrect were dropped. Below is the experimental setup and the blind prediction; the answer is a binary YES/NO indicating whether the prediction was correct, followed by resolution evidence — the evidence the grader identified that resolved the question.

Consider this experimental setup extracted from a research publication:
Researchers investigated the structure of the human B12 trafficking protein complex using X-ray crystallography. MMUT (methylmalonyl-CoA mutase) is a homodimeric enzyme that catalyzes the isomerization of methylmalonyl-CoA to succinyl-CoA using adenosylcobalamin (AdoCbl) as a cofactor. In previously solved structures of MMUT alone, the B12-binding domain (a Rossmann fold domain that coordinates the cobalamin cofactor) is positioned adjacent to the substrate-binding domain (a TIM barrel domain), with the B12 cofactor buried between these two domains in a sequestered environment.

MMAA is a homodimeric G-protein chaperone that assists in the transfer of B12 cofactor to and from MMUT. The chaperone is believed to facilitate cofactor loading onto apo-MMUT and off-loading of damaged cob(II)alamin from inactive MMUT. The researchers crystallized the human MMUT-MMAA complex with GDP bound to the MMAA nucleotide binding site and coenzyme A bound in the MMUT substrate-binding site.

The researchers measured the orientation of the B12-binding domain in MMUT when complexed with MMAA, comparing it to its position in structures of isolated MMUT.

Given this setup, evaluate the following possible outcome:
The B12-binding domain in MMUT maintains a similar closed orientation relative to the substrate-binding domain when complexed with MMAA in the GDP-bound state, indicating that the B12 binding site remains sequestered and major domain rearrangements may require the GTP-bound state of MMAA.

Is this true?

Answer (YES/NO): NO